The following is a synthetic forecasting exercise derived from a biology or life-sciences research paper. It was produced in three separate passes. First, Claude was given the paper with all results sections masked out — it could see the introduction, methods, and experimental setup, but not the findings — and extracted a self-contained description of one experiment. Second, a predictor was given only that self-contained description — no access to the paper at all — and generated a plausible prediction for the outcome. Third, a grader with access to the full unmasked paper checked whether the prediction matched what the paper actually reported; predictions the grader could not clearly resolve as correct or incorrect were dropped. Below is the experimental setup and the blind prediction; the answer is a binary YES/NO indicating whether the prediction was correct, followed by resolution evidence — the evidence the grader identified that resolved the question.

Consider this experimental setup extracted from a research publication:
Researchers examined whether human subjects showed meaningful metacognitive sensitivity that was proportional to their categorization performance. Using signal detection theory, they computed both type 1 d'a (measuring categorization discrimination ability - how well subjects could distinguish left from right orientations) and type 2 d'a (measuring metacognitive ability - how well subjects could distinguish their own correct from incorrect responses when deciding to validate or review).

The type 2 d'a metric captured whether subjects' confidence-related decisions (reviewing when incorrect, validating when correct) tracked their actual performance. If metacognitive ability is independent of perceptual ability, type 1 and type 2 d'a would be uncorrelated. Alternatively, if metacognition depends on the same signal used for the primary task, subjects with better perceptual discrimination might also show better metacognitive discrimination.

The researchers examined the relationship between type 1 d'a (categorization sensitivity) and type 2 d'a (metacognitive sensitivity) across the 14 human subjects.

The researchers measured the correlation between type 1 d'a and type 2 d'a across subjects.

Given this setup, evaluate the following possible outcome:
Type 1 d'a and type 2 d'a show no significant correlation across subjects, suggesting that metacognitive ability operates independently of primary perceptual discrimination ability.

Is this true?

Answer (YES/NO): NO